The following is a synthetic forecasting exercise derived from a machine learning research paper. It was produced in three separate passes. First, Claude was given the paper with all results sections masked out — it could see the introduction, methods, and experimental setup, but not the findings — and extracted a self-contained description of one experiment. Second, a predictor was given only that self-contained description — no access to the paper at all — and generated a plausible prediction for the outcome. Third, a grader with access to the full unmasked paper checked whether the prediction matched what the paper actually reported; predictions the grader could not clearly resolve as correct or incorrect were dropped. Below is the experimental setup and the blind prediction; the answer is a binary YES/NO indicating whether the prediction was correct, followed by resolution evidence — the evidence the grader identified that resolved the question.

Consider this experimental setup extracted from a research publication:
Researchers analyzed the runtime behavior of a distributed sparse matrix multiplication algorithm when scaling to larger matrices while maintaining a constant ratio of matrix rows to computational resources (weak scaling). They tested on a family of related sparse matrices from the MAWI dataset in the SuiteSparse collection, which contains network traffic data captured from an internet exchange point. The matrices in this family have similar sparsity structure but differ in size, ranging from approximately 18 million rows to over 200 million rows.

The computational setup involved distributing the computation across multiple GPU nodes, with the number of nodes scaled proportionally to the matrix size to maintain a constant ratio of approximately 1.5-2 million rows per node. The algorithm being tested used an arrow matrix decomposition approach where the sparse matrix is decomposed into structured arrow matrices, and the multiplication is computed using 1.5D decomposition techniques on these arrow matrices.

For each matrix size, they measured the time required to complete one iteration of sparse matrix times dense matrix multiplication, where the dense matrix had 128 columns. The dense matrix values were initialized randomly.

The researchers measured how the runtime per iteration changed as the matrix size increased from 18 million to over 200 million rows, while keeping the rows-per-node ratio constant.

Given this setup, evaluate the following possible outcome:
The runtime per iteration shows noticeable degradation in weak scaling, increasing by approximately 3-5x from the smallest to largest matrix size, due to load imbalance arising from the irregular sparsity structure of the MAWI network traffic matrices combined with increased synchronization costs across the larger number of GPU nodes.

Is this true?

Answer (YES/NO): NO